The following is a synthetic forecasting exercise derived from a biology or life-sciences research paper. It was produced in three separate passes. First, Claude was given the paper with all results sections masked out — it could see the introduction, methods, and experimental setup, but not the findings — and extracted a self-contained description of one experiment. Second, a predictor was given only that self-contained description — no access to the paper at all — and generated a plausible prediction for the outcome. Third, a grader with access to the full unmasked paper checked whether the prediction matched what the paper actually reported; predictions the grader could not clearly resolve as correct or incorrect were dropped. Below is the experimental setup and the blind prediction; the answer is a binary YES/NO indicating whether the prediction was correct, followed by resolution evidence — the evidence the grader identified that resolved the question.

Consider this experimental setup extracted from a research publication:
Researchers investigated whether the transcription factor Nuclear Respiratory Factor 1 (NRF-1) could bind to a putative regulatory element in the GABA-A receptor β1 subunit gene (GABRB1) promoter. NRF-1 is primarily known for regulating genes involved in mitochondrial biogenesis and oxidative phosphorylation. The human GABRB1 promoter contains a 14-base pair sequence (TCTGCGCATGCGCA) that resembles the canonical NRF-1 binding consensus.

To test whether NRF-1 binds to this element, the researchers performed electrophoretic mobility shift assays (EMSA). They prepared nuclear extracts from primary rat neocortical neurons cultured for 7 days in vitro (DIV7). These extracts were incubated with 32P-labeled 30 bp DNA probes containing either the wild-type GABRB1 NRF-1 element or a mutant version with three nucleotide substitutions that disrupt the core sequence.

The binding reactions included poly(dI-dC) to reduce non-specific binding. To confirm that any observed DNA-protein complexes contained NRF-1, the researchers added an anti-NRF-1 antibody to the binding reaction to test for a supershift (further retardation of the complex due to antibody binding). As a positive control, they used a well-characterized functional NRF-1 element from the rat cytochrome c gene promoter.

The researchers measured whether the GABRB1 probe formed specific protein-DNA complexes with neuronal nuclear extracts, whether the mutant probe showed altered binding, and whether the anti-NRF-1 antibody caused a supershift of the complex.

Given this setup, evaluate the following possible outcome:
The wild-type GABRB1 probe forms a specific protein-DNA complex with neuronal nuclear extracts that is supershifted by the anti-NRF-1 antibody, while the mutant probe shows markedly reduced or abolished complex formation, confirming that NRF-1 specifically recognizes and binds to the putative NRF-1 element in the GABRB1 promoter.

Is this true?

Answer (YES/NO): YES